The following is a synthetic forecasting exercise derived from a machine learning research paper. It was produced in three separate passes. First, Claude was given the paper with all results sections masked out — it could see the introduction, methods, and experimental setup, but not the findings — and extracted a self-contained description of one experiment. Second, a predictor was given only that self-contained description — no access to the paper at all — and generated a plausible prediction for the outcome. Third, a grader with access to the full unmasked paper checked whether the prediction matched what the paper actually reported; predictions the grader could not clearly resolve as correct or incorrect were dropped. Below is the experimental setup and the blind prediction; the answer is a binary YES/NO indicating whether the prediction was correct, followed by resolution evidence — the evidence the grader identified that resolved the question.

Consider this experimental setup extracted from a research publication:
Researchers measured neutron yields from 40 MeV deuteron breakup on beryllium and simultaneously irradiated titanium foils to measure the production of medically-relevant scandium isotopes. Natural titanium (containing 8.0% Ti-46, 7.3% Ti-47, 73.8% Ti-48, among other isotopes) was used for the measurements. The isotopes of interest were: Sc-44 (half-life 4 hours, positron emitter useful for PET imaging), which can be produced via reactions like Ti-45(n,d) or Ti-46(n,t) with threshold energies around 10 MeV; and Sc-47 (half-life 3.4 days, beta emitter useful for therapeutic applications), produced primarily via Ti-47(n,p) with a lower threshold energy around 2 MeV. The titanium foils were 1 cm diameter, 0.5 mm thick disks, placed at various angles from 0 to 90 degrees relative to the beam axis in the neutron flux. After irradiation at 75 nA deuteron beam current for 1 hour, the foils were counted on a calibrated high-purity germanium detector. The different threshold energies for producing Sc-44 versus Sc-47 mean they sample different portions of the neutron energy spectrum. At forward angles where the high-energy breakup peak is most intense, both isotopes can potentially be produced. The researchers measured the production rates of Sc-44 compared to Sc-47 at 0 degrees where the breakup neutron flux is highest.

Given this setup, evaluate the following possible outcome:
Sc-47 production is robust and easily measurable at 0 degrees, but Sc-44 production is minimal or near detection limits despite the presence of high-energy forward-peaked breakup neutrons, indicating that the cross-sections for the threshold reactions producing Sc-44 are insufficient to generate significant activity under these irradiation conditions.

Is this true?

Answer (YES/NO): NO